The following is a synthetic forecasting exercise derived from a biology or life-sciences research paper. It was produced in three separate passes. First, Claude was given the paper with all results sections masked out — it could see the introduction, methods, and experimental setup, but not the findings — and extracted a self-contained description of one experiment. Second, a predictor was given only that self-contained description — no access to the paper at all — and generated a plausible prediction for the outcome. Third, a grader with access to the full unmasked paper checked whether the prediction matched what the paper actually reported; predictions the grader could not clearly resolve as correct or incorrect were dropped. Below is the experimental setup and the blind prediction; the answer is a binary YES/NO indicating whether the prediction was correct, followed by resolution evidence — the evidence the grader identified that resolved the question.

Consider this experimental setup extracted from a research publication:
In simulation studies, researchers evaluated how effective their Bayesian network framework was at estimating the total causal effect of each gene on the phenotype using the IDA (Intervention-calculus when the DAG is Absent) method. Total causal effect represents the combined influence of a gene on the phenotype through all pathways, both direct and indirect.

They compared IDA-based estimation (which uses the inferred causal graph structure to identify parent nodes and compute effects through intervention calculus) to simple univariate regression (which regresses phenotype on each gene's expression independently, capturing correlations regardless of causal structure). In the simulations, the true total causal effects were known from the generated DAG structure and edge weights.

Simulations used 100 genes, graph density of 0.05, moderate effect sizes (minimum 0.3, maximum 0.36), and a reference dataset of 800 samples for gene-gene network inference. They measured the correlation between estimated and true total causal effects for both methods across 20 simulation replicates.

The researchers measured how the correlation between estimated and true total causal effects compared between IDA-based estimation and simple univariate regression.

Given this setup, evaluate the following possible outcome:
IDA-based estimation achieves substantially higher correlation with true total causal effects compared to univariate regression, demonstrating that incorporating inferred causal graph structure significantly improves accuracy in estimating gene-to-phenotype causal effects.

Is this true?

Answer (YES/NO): YES